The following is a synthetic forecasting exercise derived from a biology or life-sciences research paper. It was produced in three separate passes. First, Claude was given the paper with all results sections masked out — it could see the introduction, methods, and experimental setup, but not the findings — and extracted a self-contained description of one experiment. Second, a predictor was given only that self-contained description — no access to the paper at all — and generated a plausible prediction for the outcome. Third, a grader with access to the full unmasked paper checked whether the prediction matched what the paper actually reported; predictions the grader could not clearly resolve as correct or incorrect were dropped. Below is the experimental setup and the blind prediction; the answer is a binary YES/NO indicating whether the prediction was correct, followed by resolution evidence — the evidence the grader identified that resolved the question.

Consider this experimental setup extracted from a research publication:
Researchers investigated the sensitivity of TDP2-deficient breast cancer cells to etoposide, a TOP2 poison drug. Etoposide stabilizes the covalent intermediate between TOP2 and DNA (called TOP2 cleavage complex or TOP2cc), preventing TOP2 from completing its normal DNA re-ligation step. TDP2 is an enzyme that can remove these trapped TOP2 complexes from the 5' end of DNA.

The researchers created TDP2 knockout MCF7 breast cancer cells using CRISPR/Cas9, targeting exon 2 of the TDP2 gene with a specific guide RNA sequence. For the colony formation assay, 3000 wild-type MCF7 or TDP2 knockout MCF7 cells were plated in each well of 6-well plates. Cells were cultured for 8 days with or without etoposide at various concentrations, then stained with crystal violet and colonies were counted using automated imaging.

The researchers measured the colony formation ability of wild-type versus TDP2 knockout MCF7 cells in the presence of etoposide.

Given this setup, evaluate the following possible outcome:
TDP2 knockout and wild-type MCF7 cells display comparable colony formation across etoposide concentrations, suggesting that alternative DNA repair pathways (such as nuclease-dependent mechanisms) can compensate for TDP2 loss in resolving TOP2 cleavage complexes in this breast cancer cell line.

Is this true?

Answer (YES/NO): NO